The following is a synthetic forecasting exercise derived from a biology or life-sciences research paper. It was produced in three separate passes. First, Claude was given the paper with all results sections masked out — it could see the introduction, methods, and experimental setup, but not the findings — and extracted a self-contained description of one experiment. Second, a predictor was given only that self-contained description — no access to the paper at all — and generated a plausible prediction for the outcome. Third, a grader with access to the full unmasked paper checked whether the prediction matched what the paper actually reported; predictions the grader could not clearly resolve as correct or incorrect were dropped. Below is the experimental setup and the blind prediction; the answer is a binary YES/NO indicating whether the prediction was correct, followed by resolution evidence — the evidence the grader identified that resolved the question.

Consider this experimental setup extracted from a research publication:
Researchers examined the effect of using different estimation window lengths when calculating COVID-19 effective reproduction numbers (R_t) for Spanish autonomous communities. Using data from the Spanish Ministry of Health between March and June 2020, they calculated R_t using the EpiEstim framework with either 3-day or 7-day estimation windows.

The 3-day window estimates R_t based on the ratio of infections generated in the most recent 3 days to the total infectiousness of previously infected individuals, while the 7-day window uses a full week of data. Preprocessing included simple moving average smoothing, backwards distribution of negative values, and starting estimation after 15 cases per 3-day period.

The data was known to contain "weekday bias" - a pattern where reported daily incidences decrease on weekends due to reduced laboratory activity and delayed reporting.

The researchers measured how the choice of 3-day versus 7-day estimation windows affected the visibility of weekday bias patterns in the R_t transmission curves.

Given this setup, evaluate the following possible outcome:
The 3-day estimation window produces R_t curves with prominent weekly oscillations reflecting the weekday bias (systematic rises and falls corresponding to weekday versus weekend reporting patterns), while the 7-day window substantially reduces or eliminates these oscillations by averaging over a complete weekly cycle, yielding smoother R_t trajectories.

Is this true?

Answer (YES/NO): YES